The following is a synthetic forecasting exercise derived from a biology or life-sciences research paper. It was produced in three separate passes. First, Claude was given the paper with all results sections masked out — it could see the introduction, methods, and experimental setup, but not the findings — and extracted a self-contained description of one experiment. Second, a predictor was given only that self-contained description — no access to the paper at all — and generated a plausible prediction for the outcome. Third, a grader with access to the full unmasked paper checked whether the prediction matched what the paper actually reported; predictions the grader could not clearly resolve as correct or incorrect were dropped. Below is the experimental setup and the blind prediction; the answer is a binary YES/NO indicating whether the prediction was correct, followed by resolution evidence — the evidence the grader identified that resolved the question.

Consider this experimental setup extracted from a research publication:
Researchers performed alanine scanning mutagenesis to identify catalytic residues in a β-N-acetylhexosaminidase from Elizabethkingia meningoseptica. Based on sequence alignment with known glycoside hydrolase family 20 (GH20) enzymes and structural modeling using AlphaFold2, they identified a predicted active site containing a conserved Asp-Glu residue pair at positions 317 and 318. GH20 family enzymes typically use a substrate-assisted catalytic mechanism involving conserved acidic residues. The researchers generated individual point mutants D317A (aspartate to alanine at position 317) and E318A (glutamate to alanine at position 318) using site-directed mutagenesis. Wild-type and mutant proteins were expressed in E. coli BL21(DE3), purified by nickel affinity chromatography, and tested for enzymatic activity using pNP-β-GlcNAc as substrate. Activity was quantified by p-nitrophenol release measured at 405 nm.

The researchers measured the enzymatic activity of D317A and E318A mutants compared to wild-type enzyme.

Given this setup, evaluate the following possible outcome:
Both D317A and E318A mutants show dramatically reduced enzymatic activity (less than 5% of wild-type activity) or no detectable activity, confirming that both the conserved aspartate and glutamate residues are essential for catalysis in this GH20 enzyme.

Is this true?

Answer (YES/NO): NO